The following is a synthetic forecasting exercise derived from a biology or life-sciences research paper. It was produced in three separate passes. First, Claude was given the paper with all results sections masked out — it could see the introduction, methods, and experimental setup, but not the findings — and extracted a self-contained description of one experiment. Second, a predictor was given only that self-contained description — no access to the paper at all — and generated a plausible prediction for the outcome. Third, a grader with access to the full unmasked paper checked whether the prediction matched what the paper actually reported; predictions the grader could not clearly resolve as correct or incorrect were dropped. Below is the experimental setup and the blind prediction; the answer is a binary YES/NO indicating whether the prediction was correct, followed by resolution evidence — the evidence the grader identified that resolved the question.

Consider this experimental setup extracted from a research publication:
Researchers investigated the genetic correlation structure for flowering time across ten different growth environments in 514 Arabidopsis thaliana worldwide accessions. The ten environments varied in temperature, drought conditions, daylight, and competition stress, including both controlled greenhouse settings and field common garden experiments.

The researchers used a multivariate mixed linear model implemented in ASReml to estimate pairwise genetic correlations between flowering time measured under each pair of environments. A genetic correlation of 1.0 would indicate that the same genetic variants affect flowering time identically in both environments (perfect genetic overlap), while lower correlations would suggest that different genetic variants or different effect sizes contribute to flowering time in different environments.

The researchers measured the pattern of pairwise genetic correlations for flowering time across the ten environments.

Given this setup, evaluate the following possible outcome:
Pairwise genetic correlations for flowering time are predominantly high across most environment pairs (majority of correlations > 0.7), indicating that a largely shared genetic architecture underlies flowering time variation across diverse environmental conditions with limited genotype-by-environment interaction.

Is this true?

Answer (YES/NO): NO